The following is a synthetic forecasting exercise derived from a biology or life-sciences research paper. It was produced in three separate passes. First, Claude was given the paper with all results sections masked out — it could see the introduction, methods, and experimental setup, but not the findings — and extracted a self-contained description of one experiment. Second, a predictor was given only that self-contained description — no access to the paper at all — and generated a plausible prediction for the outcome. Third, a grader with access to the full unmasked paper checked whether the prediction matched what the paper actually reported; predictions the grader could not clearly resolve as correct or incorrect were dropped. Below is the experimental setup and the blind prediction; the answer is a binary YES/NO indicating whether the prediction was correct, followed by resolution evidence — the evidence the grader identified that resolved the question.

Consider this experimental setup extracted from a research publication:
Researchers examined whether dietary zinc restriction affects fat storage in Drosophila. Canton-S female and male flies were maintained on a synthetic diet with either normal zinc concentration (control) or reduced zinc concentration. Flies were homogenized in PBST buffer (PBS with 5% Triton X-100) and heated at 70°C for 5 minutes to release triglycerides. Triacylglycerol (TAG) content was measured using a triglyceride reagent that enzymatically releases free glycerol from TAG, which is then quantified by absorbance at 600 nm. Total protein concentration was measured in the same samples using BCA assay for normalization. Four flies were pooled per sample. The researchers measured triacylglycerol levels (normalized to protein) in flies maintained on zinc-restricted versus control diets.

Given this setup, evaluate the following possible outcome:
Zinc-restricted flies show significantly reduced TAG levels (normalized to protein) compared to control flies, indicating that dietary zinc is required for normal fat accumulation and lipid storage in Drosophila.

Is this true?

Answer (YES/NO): NO